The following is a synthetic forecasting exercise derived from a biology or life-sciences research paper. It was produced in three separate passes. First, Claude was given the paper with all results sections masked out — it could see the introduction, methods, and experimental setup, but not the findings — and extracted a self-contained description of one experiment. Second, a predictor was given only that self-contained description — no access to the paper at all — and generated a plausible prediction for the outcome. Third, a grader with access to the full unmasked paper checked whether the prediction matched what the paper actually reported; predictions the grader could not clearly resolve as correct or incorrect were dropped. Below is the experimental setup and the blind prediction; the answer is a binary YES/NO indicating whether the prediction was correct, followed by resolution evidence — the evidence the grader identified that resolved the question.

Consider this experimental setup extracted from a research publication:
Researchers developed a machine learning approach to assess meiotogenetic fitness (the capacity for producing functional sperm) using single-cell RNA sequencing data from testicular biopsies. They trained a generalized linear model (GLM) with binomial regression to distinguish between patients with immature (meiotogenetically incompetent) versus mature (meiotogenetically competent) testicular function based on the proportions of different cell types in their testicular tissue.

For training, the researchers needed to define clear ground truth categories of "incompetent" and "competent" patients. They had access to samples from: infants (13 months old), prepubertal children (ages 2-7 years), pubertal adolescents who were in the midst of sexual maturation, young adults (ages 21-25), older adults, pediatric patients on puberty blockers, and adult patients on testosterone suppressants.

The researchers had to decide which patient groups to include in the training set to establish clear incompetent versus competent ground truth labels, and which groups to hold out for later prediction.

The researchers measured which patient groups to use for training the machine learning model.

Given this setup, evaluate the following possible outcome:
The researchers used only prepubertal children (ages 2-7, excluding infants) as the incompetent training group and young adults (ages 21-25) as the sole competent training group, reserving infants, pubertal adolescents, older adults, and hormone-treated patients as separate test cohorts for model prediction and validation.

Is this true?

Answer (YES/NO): NO